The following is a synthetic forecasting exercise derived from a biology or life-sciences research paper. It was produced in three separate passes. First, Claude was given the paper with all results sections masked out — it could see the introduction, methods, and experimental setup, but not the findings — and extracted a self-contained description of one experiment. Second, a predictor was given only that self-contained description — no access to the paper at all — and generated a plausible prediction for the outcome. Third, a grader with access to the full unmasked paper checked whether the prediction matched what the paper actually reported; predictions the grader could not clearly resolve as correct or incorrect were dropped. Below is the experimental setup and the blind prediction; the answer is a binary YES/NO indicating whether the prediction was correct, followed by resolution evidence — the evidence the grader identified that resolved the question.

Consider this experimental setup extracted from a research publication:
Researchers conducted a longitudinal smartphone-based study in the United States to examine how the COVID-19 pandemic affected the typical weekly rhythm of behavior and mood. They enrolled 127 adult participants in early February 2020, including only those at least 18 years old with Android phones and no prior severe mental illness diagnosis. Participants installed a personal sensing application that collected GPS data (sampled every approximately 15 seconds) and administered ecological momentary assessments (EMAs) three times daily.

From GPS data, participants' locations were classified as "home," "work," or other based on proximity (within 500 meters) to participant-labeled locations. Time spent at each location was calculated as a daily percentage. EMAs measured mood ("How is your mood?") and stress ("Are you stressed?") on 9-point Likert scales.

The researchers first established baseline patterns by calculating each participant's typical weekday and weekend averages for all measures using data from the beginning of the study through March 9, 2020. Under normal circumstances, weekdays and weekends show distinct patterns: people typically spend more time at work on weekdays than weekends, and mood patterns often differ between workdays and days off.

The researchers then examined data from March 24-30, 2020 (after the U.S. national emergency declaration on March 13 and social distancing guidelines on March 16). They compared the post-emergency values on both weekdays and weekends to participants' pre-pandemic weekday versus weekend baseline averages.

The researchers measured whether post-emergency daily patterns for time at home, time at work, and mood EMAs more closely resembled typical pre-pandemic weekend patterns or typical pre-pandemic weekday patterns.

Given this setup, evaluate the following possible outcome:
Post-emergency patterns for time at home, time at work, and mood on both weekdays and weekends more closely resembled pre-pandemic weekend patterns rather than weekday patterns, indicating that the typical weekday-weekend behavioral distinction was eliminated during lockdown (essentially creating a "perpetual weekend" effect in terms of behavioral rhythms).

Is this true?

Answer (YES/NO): NO